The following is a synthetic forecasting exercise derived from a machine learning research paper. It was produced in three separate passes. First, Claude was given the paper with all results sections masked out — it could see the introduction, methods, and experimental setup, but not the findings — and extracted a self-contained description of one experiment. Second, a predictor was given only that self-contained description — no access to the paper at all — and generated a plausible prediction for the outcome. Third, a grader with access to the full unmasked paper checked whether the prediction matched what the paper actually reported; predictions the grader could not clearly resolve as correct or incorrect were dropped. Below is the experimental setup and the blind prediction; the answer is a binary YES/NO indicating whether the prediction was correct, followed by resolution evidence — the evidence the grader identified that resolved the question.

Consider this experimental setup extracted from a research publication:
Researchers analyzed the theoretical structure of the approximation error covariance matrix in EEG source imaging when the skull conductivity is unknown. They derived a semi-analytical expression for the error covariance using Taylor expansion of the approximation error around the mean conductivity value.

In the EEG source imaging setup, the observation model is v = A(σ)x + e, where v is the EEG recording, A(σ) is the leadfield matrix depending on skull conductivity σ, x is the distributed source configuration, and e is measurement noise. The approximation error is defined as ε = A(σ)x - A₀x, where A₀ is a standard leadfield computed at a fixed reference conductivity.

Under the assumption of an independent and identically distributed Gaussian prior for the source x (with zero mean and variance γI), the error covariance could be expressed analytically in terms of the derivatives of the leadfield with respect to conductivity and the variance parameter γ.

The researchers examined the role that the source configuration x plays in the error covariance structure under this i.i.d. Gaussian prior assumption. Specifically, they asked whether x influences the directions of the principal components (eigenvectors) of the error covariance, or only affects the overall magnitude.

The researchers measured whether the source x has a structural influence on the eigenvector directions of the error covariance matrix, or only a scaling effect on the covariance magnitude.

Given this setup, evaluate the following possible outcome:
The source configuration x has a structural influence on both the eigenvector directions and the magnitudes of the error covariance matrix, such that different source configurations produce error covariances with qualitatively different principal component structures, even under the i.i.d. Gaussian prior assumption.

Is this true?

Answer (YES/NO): NO